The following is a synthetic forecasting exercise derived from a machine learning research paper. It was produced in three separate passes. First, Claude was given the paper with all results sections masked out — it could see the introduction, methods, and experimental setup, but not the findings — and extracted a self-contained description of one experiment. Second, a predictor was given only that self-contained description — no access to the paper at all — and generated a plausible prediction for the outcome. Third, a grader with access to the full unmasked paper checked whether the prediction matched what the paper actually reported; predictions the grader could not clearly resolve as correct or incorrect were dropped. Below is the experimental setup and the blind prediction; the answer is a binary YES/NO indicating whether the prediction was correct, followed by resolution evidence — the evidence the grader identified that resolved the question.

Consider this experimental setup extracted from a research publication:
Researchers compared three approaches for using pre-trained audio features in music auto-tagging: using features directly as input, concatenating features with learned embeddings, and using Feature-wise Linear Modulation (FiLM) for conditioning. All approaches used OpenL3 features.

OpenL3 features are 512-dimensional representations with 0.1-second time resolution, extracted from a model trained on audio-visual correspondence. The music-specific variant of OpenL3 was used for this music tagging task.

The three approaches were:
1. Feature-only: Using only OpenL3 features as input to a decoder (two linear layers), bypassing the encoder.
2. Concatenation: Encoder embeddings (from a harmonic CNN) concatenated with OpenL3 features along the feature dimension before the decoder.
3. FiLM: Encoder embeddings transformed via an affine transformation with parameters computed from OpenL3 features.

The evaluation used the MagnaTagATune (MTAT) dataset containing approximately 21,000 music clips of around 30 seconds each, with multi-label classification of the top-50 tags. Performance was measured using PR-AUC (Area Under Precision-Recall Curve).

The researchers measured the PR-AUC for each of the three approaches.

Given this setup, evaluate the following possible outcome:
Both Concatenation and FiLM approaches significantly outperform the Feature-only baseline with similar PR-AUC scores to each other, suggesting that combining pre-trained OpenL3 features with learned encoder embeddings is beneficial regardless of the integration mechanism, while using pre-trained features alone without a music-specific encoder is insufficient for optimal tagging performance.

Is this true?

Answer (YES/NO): NO